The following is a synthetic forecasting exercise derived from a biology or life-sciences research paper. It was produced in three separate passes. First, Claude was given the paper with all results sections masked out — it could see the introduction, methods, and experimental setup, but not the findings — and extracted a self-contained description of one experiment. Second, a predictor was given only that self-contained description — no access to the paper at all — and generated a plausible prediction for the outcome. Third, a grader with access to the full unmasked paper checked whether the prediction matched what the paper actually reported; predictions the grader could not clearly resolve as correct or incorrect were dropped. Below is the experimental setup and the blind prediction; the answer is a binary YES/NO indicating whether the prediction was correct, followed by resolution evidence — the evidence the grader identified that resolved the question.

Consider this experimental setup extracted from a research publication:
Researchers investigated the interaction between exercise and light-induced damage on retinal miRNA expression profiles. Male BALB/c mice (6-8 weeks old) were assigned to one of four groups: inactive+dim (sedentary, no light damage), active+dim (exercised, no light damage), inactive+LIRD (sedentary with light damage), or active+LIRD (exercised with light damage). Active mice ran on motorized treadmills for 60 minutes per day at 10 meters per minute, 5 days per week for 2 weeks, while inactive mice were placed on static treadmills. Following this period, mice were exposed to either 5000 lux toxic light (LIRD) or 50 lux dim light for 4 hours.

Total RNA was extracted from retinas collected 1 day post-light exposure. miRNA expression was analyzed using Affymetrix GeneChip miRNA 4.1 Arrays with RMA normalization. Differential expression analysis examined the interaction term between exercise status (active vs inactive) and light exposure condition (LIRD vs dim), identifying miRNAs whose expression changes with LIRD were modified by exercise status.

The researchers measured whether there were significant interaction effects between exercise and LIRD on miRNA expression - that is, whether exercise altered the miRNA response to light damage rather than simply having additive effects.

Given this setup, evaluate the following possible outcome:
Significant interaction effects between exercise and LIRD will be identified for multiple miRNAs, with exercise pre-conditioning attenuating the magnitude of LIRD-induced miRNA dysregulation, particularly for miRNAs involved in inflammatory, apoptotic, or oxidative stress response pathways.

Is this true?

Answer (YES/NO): NO